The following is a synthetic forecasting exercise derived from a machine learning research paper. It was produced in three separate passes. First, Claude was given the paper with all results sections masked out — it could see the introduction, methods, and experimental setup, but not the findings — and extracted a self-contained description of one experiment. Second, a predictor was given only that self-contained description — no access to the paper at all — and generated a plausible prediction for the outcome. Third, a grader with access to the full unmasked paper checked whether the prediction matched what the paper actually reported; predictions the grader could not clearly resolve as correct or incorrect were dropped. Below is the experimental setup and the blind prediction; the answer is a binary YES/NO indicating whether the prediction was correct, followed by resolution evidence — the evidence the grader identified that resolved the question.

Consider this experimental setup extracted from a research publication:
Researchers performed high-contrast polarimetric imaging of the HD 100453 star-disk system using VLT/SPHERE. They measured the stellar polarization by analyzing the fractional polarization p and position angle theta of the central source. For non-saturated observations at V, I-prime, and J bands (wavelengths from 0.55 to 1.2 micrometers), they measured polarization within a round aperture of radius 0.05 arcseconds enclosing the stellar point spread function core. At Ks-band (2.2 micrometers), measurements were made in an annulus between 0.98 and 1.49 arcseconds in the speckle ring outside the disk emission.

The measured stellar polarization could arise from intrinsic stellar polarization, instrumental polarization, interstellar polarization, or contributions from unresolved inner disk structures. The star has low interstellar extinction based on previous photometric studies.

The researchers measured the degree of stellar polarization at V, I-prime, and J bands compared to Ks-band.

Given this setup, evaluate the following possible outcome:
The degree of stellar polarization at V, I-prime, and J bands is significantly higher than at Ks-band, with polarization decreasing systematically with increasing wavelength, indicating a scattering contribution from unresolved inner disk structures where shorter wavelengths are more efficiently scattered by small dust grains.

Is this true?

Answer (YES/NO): NO